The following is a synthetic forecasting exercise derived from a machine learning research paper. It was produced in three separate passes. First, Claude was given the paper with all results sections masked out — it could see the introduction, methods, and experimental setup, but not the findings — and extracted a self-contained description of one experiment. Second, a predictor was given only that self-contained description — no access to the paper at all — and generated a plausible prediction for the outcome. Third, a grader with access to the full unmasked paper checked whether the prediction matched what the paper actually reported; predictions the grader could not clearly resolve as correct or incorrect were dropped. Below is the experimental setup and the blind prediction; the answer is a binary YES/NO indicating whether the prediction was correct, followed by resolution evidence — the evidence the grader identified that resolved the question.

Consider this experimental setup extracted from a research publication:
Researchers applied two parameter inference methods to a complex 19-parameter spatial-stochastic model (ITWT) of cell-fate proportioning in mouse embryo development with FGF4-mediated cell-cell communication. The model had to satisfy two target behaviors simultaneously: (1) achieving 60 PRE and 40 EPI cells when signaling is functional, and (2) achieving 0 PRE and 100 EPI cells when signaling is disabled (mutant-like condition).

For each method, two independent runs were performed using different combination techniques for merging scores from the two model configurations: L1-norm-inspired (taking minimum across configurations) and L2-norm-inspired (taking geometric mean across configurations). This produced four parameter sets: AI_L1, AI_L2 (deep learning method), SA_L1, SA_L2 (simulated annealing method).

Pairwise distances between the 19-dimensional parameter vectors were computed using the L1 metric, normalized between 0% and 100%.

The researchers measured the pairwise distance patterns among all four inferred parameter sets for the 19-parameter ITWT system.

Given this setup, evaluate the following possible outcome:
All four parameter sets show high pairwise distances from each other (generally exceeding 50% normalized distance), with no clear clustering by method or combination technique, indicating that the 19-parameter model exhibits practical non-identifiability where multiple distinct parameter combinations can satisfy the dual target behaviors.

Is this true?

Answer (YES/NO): NO